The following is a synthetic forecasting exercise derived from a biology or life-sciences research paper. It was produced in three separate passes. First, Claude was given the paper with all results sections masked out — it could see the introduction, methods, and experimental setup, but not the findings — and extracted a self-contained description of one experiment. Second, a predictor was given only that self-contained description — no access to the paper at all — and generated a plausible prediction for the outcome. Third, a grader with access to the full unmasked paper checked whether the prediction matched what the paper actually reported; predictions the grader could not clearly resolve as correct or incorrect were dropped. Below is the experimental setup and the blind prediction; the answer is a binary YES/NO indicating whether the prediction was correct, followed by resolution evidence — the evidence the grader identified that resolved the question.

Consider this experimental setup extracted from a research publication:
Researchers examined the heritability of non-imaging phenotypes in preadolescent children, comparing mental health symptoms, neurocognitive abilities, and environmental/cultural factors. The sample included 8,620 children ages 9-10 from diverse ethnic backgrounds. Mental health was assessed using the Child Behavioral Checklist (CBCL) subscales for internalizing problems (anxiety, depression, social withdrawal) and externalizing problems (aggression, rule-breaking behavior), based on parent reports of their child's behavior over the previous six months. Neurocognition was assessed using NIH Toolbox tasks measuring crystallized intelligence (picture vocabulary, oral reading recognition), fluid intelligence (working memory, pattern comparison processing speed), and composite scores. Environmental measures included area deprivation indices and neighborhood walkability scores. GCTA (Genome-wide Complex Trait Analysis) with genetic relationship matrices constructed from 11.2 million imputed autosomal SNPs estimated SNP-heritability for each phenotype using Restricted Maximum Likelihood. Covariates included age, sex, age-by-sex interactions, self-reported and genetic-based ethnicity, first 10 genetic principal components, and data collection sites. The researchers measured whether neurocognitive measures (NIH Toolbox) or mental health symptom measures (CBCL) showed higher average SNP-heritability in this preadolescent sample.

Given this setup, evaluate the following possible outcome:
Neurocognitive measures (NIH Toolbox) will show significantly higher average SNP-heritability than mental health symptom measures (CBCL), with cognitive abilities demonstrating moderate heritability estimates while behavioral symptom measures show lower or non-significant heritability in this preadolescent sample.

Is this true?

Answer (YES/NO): YES